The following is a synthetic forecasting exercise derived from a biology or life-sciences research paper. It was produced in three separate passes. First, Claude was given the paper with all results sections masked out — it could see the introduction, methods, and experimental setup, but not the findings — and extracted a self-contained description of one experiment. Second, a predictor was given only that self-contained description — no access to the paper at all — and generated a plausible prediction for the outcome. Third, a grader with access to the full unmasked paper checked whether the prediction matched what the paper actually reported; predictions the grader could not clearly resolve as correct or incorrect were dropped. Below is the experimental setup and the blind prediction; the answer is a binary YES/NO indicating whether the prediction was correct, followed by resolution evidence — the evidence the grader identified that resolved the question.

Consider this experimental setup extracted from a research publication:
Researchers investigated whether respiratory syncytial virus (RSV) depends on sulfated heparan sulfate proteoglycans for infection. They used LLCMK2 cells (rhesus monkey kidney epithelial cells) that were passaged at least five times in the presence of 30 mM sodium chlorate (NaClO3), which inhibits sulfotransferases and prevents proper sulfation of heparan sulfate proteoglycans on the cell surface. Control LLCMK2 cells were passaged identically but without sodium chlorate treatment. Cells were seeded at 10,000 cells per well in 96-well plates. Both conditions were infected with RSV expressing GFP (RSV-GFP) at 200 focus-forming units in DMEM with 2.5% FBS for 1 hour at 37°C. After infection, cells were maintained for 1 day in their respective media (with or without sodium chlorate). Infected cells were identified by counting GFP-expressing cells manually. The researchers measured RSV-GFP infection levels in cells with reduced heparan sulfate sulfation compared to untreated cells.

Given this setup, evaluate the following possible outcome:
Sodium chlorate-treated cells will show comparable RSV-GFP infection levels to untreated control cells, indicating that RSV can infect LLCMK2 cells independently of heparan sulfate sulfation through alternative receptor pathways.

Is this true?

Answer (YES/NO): NO